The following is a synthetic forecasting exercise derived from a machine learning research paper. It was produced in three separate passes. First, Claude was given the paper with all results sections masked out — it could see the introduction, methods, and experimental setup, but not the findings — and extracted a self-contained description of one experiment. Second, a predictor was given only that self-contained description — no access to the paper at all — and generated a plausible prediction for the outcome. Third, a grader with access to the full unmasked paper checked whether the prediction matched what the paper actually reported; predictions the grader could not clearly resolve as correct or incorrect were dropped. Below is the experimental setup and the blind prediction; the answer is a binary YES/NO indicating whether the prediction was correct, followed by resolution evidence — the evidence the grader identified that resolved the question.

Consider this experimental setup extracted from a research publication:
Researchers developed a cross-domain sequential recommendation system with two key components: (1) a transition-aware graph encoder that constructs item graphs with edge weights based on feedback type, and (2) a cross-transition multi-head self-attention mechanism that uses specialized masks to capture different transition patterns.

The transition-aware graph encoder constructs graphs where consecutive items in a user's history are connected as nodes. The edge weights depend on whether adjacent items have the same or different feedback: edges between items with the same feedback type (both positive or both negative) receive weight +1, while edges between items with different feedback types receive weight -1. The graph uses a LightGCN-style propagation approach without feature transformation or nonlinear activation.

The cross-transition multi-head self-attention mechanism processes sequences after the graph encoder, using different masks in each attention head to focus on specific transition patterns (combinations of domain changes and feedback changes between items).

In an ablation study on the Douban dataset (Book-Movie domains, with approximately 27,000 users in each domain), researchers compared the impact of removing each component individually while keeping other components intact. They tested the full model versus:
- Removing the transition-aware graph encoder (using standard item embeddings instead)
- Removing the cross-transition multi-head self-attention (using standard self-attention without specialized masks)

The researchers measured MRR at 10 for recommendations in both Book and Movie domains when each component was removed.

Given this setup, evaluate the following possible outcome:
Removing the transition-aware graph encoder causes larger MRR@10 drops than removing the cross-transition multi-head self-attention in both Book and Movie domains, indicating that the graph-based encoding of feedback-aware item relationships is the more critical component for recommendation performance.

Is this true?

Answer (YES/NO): NO